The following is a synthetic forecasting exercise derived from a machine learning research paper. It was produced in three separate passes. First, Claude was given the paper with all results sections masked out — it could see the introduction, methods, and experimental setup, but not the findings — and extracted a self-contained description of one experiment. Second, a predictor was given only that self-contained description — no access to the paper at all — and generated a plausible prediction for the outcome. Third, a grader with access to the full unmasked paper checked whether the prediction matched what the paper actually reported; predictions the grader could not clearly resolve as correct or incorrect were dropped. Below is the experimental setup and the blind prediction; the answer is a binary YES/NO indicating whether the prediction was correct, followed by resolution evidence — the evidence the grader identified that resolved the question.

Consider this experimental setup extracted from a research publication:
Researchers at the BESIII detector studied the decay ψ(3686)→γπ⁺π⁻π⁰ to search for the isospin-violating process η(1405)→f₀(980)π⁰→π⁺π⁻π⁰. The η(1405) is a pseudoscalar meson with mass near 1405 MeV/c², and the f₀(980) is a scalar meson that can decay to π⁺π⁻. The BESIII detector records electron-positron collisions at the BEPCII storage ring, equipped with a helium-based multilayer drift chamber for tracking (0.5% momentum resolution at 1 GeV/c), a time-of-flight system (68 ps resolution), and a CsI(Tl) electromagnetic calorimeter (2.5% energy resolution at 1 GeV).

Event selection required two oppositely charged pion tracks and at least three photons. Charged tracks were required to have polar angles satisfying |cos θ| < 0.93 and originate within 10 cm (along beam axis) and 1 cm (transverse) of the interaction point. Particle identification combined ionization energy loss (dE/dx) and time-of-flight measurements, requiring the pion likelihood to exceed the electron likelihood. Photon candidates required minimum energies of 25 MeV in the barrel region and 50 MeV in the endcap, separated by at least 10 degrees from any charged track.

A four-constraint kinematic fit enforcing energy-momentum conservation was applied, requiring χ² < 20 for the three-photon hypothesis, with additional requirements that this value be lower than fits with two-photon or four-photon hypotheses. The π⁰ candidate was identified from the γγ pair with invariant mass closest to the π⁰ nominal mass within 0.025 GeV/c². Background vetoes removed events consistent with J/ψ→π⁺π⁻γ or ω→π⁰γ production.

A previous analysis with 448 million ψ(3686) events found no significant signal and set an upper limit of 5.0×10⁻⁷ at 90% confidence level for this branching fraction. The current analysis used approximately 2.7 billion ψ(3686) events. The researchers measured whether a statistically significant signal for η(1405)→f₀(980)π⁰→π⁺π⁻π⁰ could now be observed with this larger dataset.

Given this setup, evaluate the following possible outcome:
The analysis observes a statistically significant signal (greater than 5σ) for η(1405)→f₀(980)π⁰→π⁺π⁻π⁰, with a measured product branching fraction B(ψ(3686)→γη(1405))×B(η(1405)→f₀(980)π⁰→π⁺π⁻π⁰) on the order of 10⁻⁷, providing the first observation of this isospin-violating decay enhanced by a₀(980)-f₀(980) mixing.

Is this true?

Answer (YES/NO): NO